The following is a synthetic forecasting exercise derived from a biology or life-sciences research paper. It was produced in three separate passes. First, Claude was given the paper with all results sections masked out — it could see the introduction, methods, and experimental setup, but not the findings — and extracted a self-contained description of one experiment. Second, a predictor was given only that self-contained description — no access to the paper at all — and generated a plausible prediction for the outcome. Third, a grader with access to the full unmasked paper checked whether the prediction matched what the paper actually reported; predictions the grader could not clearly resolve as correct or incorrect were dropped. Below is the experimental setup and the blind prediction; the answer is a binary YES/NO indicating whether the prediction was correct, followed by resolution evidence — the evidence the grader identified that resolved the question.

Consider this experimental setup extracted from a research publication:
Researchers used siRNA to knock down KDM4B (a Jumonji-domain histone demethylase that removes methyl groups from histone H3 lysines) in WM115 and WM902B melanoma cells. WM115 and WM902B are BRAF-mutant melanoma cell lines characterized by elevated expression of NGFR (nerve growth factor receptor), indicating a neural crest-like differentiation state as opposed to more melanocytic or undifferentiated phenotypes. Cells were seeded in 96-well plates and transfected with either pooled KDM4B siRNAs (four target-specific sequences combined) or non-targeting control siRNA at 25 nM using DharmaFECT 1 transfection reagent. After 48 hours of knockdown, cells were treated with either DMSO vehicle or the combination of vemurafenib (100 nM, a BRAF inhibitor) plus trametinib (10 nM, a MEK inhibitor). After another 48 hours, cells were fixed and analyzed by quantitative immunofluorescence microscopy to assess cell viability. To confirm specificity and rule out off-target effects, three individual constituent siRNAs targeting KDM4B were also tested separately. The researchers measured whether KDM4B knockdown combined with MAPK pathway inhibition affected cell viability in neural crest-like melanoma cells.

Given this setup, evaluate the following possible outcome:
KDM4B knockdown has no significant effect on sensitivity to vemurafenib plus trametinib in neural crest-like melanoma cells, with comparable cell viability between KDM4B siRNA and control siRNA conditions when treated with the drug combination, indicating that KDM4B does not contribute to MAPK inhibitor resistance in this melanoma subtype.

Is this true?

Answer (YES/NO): NO